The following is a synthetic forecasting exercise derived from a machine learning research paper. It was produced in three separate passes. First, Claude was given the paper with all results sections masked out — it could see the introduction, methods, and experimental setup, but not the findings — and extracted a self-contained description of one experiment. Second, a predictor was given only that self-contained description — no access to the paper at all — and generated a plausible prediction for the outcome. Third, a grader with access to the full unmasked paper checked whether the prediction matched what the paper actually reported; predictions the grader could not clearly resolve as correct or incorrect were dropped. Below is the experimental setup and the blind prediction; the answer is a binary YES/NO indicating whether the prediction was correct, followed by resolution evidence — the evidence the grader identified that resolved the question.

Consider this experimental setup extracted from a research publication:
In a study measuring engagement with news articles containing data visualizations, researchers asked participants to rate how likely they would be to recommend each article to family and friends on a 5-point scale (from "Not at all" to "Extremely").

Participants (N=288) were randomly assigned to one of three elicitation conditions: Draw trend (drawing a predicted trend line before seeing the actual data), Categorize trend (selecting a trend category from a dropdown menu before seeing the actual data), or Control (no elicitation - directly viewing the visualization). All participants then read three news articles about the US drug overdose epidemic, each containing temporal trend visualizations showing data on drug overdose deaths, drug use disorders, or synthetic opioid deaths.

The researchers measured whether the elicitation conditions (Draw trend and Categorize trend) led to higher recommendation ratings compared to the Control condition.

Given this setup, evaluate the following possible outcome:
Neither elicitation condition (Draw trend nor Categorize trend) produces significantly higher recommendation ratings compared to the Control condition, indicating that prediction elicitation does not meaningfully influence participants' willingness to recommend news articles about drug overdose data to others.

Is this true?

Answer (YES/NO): YES